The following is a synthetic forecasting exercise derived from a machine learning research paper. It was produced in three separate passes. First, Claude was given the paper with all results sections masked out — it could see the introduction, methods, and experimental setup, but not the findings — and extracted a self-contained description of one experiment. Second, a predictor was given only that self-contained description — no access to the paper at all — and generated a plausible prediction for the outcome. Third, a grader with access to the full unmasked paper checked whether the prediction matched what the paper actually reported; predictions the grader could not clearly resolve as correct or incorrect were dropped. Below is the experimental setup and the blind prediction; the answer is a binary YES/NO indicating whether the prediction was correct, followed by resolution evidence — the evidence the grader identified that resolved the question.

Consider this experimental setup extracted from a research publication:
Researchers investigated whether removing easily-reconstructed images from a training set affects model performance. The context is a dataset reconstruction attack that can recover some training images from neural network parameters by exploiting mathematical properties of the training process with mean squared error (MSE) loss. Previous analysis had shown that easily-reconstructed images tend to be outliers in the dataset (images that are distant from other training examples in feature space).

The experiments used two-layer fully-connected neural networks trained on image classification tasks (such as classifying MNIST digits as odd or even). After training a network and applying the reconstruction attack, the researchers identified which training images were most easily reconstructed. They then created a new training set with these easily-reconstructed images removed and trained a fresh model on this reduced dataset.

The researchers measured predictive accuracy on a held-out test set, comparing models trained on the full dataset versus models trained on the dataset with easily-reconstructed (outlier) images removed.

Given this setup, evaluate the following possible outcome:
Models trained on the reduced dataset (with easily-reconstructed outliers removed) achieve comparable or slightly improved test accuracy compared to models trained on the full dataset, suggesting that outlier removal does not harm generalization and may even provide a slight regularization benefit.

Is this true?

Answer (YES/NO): YES